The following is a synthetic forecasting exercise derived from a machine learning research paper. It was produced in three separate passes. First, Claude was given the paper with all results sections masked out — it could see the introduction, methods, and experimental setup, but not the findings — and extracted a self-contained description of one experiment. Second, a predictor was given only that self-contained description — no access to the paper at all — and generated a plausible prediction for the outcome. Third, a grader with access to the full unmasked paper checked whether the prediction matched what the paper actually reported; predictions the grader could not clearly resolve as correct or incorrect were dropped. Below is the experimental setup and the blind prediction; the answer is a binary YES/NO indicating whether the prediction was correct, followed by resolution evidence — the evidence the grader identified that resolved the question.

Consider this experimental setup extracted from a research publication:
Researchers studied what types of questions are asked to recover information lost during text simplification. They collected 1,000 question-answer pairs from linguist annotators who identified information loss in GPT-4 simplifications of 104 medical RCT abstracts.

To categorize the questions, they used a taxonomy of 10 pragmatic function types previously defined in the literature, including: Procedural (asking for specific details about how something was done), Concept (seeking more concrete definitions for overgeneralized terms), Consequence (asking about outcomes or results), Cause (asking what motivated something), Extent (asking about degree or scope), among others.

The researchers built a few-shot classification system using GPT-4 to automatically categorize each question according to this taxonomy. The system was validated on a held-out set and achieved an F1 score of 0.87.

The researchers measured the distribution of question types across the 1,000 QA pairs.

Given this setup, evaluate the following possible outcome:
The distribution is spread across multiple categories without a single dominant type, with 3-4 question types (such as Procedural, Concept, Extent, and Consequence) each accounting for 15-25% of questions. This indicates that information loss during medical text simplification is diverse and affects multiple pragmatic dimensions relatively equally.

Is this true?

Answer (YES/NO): NO